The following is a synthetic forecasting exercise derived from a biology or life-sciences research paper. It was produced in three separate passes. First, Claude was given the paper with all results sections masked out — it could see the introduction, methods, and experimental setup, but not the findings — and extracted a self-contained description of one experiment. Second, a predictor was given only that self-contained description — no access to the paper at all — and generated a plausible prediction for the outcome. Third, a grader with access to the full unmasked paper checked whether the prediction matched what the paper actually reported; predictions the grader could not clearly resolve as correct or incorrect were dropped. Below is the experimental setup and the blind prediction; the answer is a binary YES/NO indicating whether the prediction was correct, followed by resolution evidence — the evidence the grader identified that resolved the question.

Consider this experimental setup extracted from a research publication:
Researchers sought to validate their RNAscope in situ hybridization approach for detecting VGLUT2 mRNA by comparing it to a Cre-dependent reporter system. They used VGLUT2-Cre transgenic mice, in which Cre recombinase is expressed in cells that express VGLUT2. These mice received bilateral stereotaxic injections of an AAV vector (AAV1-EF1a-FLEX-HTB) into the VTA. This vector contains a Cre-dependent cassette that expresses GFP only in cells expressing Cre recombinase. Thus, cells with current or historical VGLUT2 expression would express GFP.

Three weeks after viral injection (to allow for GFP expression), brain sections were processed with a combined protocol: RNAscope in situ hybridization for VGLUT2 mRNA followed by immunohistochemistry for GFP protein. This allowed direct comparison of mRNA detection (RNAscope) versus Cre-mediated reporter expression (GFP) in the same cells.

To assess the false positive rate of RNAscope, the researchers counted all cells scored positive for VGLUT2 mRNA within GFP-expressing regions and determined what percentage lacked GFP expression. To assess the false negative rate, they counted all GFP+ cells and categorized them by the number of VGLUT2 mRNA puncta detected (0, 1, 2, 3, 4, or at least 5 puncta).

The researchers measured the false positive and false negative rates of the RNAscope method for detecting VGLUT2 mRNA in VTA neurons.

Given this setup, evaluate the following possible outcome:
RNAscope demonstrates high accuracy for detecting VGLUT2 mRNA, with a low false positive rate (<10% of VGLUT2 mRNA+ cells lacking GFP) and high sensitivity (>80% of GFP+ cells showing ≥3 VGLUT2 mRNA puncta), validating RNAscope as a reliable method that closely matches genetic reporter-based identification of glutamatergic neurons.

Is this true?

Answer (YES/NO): YES